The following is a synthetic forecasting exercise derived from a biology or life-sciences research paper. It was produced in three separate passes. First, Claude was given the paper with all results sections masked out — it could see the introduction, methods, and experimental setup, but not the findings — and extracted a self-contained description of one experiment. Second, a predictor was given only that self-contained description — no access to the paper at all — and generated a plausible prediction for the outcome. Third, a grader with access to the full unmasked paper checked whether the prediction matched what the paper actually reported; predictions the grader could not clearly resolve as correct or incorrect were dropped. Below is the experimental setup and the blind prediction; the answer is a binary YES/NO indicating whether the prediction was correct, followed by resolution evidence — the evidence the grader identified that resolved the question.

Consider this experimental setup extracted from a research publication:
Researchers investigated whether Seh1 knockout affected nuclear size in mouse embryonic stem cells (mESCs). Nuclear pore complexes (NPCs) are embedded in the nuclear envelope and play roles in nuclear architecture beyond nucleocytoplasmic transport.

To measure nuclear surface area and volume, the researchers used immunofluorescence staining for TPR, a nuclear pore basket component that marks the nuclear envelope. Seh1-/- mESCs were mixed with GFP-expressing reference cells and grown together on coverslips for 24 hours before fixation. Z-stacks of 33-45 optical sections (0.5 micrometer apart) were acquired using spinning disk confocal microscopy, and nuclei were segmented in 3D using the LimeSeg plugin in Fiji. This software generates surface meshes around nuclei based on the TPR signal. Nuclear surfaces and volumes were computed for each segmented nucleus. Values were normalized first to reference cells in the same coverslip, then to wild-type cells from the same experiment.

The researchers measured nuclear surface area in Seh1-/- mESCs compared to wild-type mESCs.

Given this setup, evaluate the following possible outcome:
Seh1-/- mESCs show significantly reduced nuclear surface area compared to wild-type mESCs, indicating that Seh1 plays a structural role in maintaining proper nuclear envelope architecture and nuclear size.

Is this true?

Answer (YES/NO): YES